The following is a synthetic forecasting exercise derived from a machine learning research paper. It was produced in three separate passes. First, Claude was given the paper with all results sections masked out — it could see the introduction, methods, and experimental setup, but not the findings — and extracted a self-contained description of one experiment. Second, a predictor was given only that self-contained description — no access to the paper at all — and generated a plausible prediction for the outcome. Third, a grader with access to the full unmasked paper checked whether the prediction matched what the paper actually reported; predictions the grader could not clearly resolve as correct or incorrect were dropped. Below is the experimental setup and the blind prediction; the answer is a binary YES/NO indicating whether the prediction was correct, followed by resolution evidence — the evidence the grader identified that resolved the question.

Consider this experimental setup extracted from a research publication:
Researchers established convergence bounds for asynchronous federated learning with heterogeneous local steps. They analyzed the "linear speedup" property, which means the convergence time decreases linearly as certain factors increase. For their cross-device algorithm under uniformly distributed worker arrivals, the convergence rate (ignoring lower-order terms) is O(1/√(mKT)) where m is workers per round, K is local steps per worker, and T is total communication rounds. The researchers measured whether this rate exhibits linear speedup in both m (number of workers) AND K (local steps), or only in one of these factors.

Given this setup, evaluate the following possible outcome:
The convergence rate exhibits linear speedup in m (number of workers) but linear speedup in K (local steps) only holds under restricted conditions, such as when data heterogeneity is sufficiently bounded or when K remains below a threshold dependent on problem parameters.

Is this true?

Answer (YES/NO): NO